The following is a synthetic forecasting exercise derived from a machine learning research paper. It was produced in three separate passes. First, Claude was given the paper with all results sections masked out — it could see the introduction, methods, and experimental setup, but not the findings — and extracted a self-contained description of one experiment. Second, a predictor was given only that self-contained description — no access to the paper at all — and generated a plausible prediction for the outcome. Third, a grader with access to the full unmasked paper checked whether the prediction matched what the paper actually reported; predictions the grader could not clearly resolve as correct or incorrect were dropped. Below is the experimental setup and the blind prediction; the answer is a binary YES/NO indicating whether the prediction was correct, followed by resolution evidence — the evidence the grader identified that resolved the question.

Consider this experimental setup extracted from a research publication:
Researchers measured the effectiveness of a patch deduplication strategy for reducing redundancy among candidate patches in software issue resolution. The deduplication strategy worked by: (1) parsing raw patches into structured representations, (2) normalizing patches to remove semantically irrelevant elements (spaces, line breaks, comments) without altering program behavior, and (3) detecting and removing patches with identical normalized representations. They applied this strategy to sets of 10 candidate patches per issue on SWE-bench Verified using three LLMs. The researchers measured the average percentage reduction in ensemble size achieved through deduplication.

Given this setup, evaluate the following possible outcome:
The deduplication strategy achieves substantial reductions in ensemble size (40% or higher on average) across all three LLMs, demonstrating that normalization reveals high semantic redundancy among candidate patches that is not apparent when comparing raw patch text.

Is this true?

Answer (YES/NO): NO